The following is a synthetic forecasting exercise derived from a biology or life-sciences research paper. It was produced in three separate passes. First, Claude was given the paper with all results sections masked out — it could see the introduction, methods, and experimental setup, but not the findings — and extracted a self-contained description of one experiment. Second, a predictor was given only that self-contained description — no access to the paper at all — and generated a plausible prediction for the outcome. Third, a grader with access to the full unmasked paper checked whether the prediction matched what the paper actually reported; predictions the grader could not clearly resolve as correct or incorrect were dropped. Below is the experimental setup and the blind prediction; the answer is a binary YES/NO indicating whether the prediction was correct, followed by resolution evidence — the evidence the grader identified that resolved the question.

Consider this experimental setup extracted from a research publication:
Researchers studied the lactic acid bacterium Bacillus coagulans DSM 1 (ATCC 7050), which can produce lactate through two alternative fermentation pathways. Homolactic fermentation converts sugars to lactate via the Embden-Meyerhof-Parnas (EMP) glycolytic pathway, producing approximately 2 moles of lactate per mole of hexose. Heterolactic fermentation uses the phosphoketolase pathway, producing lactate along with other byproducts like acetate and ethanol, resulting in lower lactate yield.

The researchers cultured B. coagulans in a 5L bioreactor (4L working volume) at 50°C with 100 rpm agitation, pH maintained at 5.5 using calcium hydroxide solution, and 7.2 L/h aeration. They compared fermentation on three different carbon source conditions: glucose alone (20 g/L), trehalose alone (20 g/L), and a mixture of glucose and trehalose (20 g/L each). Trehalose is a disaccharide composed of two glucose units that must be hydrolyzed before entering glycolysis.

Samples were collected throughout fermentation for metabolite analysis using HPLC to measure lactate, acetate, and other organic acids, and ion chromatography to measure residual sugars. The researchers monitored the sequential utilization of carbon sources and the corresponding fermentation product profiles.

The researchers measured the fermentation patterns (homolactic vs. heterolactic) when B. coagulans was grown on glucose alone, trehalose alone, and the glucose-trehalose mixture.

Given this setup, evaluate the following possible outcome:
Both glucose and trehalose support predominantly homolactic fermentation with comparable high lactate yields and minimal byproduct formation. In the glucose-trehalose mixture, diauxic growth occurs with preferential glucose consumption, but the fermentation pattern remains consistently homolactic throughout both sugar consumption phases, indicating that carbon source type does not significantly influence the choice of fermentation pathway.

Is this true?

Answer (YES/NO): NO